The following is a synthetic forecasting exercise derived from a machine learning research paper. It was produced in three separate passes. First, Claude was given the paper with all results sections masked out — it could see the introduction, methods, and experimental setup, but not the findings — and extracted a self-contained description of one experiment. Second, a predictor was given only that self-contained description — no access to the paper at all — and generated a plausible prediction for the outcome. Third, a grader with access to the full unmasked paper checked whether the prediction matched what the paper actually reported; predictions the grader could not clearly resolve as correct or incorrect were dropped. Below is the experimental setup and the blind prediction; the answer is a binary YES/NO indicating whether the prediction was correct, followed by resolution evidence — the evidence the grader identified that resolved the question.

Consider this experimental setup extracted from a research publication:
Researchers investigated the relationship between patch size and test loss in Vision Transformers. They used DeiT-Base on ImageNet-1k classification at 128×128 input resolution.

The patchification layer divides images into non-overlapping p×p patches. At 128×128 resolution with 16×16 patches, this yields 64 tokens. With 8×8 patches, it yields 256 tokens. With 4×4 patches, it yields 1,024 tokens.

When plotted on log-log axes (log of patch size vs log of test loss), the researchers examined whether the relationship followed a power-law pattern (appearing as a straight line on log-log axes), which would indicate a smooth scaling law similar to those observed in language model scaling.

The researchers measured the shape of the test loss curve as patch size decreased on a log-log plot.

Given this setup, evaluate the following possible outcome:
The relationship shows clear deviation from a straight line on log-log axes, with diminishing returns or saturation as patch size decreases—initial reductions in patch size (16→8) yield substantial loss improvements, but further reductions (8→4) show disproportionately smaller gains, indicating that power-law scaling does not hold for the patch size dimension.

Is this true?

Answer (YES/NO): NO